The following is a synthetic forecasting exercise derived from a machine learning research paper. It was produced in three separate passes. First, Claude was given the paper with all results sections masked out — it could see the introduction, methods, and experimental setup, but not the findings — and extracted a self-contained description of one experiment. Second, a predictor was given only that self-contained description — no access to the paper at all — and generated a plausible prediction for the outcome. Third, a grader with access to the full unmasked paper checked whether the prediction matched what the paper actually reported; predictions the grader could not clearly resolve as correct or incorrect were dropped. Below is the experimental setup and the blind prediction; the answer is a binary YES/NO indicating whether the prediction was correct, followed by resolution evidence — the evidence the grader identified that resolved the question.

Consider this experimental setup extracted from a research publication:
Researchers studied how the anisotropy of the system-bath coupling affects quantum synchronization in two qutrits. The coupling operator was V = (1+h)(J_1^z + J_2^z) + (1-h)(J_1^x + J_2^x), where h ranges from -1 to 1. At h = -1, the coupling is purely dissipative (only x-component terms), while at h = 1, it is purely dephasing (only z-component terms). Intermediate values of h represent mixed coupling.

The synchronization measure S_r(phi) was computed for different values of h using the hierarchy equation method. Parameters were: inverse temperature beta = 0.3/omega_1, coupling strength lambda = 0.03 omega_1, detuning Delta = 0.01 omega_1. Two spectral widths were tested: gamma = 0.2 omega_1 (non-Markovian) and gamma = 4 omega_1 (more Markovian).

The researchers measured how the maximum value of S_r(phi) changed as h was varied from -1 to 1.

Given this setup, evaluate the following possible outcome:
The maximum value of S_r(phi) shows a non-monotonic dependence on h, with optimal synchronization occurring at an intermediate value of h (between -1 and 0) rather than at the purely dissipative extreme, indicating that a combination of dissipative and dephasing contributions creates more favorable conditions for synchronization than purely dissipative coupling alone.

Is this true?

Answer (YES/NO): NO